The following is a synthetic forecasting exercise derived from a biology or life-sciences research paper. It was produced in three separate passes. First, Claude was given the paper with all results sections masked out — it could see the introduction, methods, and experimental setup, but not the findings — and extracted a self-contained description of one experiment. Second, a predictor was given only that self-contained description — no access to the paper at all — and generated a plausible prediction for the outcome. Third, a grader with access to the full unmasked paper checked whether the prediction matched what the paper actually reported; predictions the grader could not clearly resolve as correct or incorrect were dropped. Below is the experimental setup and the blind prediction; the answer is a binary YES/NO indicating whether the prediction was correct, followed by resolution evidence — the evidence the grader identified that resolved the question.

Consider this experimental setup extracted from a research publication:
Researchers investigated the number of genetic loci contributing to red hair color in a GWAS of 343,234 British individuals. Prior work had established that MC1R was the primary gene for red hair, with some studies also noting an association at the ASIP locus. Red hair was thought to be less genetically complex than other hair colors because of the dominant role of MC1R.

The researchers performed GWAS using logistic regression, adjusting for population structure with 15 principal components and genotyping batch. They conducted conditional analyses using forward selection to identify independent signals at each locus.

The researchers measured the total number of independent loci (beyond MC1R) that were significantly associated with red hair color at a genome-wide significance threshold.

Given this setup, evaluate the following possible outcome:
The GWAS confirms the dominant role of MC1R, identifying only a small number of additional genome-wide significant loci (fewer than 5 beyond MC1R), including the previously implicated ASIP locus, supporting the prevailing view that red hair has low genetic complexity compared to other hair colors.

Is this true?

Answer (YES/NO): NO